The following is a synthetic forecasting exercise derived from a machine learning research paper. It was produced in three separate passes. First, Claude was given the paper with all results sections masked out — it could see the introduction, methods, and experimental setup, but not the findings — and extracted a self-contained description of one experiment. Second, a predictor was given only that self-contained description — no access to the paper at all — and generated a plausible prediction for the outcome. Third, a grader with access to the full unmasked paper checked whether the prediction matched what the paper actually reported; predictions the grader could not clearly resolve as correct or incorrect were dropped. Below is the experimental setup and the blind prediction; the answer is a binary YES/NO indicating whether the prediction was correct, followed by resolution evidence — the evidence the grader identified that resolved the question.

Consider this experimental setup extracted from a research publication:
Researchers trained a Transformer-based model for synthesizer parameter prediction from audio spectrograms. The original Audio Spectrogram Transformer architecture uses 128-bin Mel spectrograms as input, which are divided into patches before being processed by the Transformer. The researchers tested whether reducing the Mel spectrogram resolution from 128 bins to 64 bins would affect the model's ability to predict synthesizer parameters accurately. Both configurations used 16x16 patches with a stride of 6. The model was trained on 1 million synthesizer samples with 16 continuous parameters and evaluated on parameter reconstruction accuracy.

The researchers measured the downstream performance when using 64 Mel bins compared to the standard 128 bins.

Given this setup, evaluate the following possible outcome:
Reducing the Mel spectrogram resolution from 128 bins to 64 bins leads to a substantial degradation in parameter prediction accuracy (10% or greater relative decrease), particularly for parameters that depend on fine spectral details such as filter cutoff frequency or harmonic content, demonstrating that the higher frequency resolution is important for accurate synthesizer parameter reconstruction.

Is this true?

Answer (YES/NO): NO